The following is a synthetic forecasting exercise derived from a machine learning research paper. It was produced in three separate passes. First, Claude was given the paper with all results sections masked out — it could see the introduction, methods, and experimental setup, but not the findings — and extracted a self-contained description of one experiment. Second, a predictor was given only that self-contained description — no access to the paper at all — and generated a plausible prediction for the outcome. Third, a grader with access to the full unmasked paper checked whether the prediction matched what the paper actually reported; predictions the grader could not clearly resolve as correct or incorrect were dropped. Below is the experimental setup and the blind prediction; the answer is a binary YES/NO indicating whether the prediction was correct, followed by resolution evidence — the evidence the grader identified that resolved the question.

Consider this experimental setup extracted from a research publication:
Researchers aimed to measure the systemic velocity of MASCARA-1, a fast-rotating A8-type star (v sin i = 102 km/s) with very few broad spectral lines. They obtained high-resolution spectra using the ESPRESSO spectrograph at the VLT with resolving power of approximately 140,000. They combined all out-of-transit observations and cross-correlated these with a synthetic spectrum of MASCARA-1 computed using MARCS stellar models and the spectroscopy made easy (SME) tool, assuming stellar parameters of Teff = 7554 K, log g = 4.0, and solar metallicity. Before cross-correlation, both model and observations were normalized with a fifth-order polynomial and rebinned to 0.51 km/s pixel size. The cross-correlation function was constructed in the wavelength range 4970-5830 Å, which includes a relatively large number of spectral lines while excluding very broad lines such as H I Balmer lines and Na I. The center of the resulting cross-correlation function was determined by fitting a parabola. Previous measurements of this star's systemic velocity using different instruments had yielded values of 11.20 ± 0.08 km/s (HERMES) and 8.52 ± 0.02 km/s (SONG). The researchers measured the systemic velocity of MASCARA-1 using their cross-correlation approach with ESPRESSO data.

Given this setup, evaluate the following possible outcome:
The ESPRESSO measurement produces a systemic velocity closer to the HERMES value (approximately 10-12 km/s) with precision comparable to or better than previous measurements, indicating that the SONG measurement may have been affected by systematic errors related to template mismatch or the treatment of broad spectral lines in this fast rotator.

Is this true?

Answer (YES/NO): NO